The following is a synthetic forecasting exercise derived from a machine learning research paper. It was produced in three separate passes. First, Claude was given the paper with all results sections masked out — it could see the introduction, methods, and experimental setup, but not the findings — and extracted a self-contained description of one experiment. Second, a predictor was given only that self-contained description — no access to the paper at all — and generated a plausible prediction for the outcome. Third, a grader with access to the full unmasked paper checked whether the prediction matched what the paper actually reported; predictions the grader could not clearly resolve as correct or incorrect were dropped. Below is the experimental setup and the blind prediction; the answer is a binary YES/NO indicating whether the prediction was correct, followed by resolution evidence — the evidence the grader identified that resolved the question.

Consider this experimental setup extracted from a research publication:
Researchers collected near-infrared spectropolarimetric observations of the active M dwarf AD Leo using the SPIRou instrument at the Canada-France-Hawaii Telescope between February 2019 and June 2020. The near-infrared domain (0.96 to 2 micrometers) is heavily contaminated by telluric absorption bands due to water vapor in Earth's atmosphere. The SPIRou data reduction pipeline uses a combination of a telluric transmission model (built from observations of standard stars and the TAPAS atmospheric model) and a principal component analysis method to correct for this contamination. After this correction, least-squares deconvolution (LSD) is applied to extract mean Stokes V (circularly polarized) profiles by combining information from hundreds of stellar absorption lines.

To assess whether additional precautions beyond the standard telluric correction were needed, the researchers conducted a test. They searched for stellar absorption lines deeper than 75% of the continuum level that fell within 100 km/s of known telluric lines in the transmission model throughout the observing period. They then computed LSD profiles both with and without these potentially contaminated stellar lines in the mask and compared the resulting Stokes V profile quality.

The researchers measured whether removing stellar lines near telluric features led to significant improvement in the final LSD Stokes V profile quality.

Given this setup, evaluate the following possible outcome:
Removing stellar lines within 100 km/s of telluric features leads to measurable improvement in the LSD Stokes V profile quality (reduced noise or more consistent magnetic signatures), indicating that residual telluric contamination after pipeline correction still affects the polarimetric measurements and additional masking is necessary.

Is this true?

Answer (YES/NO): NO